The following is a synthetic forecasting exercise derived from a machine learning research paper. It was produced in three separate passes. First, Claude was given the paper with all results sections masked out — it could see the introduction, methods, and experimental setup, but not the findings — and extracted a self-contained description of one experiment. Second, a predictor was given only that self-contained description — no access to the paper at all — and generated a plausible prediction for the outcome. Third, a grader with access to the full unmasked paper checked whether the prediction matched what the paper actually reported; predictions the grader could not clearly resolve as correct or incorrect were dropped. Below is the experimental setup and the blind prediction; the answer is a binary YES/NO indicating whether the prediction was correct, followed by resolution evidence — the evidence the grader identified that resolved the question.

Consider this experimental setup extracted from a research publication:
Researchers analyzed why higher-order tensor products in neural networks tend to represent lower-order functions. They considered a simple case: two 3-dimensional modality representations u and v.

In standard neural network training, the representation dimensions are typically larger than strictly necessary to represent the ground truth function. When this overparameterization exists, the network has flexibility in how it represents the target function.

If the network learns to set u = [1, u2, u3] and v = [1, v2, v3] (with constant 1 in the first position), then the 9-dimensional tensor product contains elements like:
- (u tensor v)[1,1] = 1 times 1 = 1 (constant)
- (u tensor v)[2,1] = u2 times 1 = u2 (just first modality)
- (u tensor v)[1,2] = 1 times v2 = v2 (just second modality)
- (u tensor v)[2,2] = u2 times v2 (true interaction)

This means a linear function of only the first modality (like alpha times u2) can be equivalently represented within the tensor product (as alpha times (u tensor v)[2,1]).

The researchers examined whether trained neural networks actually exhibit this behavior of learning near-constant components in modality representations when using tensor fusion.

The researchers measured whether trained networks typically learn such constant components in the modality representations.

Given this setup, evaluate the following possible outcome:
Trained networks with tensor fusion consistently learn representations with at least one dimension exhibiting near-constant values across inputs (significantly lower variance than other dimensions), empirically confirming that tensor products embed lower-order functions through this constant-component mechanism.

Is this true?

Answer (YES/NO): YES